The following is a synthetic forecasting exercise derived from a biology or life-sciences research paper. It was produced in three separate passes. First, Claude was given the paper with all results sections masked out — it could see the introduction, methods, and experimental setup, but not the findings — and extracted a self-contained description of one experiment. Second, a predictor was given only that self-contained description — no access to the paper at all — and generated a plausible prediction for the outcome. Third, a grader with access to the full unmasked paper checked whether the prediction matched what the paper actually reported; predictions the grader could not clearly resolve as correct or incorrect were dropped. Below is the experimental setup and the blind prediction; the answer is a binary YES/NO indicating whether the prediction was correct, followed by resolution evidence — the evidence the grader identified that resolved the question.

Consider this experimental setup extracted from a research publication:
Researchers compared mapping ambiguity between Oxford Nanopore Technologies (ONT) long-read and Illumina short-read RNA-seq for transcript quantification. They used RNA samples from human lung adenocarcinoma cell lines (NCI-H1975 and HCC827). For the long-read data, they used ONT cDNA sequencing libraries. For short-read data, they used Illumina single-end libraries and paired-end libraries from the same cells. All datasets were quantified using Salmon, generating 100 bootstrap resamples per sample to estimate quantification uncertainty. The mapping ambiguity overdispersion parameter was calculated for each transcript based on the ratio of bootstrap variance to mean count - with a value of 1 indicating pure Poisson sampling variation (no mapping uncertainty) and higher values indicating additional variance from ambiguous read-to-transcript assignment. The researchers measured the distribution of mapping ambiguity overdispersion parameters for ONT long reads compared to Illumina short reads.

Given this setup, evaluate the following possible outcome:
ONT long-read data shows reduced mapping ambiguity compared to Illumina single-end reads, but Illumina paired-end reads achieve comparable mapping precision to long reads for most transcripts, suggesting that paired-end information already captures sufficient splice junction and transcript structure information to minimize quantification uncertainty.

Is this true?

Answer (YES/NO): NO